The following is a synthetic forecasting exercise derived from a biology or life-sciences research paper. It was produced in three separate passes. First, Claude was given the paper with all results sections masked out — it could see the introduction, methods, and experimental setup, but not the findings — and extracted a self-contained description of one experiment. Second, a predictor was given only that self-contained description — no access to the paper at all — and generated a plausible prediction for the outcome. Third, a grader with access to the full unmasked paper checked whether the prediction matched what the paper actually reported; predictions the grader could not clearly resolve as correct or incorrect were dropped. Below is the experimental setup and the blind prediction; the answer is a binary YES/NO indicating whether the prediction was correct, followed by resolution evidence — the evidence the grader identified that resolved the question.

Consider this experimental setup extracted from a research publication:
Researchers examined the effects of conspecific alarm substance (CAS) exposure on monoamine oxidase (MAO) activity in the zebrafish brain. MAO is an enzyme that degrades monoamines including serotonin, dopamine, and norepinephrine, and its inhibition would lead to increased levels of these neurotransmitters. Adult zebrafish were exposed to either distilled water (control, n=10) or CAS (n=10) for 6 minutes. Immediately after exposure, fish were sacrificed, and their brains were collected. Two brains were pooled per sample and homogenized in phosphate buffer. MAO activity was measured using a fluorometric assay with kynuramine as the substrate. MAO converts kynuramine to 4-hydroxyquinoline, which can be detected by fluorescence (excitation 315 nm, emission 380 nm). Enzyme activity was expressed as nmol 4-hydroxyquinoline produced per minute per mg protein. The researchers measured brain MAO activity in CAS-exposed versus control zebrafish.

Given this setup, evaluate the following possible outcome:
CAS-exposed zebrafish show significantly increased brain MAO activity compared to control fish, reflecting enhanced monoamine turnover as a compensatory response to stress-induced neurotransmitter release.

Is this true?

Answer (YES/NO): NO